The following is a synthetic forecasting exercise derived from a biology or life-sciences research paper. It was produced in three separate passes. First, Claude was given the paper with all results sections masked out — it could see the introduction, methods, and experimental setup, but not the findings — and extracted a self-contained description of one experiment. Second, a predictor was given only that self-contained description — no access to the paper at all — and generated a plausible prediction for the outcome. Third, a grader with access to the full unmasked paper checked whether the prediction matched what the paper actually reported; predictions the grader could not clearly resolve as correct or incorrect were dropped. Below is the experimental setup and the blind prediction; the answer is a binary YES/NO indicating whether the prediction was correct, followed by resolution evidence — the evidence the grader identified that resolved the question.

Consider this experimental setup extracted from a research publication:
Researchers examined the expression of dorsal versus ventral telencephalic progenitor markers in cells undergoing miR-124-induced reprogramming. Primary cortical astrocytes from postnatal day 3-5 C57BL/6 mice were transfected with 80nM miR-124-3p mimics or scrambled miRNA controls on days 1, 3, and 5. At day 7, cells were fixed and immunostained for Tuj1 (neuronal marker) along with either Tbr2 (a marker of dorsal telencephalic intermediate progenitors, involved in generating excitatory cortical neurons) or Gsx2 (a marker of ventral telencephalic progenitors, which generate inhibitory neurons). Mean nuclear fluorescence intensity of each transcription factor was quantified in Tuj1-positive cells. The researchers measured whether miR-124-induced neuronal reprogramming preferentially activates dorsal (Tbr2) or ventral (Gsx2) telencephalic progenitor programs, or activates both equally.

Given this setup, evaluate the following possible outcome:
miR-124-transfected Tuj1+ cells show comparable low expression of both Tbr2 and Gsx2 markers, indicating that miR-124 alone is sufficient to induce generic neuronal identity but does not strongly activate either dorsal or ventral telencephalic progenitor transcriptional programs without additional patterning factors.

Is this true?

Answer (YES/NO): NO